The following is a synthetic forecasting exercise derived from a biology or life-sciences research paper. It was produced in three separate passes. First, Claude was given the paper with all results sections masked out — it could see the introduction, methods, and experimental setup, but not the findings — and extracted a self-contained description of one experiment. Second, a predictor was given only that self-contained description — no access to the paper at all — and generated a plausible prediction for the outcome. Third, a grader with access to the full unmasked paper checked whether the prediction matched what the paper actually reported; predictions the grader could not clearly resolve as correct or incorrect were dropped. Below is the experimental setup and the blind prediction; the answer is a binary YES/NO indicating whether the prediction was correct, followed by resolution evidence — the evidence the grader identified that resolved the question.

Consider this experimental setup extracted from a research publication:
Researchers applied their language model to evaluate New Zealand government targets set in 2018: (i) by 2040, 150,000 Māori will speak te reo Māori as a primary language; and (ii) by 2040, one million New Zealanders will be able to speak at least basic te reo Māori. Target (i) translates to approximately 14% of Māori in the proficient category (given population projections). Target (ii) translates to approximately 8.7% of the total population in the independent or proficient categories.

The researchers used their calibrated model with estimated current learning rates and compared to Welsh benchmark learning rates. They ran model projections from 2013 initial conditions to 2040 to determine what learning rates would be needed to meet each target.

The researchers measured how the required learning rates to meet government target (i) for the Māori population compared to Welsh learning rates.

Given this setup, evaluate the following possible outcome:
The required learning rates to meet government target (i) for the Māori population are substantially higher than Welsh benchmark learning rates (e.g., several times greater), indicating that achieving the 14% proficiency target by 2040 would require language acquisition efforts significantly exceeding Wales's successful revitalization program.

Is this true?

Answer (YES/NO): NO